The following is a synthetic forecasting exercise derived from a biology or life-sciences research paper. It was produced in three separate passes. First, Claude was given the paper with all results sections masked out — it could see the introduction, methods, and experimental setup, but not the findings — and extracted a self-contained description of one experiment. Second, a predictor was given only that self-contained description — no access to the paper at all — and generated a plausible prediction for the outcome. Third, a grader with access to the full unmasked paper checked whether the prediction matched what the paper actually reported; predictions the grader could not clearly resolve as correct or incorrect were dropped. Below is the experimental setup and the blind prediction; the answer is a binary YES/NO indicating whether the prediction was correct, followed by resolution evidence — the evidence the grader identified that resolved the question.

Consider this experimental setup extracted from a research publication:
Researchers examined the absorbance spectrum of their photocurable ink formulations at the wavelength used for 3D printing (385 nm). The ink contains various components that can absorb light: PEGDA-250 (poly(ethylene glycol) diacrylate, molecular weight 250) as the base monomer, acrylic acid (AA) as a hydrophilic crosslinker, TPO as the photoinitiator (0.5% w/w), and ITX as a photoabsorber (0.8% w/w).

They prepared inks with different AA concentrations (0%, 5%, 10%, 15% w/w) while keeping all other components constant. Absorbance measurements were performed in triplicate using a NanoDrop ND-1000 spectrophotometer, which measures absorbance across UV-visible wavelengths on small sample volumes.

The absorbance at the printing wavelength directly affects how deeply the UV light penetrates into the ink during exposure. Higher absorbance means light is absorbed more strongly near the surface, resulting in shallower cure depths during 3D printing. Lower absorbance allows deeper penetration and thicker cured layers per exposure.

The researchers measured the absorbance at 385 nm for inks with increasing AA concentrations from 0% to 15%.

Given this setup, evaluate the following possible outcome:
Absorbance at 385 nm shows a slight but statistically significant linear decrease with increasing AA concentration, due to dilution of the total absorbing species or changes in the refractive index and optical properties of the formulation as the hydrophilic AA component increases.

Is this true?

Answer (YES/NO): NO